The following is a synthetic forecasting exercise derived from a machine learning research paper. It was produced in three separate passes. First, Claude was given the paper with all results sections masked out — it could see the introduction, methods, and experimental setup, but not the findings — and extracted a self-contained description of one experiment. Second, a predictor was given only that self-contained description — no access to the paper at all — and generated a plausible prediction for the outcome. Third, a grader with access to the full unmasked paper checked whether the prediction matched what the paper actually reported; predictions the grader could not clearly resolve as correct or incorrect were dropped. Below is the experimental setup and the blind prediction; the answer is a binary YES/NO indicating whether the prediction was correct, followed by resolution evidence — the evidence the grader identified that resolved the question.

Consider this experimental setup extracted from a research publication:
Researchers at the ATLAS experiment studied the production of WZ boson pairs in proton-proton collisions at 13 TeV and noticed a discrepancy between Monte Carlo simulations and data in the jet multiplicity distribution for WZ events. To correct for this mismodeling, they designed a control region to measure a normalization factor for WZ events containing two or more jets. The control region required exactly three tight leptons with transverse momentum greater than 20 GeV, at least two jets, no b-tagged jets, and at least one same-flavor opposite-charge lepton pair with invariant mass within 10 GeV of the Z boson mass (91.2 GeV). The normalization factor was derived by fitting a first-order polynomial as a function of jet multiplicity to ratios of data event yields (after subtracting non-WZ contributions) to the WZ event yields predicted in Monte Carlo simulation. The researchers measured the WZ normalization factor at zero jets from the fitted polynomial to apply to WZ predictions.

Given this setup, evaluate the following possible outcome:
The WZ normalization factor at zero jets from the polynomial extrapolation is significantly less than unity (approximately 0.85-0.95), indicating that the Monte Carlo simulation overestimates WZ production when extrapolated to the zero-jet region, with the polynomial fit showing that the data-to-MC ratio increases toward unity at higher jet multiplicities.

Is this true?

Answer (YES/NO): NO